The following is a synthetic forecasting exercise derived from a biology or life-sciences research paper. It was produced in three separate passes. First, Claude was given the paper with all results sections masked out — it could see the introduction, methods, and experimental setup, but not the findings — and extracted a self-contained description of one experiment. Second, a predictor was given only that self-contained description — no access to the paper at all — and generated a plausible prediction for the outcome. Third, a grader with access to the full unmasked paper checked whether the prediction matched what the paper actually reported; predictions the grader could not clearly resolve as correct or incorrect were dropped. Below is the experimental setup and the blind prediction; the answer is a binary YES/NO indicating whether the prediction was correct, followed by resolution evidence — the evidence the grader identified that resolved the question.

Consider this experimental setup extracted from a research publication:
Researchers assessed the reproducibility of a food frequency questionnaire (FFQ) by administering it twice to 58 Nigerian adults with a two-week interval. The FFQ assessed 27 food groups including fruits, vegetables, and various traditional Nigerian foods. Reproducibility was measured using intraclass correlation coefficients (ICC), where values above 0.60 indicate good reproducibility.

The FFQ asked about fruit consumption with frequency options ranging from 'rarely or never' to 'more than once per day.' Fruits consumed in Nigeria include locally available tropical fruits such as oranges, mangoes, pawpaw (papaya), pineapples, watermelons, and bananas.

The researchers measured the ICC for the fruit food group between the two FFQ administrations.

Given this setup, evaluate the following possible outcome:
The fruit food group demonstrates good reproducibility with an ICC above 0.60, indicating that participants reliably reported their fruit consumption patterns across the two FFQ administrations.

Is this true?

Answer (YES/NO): YES